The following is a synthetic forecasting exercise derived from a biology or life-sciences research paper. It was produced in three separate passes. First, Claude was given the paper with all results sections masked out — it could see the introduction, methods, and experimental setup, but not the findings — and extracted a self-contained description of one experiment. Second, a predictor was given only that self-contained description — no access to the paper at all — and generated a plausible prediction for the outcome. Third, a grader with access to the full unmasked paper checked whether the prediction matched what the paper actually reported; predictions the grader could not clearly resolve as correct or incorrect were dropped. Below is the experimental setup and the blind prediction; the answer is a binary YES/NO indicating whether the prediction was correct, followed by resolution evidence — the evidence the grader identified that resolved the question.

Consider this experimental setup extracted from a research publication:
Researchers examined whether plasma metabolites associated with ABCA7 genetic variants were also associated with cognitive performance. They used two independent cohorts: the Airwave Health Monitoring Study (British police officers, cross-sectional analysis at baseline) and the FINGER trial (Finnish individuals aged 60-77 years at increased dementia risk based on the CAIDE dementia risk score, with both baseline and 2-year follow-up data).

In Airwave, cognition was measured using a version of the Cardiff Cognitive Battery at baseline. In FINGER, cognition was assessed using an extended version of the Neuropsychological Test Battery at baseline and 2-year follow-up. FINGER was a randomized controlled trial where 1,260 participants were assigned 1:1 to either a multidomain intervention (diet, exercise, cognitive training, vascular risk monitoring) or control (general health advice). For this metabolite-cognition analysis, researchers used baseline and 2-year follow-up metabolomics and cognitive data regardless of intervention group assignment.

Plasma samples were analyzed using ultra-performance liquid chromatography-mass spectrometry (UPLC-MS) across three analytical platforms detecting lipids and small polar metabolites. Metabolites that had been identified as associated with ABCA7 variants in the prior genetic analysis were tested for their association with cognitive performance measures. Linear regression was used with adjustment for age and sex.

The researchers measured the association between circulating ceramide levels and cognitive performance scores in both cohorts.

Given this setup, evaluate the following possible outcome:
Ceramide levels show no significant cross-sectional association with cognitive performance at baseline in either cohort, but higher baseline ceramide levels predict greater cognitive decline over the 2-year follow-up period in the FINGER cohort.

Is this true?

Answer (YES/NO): NO